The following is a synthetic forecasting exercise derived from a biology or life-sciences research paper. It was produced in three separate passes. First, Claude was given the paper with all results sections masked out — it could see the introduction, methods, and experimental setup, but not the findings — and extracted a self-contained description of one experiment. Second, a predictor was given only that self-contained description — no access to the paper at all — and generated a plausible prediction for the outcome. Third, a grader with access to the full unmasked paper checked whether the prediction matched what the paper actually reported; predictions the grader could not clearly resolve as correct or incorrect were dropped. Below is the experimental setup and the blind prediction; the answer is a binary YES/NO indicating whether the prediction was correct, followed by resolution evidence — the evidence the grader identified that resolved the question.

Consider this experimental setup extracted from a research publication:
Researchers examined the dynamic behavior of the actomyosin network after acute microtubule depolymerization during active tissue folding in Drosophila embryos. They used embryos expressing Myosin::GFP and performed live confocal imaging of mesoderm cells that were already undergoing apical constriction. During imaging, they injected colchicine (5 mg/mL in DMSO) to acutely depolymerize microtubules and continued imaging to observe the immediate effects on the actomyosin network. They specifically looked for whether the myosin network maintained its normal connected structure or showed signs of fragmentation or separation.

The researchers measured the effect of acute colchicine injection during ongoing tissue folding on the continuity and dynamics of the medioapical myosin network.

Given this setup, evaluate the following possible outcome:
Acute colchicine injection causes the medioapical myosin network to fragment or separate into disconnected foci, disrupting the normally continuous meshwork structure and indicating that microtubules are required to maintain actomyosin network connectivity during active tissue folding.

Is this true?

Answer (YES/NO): YES